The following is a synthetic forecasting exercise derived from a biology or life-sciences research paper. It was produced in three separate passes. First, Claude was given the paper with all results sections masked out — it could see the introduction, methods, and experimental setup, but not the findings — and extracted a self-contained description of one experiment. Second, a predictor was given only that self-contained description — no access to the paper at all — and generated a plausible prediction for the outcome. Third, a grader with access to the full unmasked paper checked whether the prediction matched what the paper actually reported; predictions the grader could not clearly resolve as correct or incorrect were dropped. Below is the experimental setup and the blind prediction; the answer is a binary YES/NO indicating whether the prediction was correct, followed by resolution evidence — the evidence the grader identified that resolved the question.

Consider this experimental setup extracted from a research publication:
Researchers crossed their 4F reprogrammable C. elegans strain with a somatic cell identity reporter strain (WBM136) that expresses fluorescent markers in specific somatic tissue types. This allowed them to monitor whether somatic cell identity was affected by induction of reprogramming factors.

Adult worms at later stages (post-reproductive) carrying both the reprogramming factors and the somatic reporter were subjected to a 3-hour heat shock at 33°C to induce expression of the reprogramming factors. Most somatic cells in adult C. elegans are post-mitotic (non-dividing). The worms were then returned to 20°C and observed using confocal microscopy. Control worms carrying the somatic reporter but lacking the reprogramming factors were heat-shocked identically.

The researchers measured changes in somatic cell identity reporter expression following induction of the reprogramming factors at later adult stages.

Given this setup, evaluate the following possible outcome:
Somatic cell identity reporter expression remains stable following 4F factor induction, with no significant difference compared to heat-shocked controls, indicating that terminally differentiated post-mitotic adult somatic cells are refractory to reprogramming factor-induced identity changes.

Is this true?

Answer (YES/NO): YES